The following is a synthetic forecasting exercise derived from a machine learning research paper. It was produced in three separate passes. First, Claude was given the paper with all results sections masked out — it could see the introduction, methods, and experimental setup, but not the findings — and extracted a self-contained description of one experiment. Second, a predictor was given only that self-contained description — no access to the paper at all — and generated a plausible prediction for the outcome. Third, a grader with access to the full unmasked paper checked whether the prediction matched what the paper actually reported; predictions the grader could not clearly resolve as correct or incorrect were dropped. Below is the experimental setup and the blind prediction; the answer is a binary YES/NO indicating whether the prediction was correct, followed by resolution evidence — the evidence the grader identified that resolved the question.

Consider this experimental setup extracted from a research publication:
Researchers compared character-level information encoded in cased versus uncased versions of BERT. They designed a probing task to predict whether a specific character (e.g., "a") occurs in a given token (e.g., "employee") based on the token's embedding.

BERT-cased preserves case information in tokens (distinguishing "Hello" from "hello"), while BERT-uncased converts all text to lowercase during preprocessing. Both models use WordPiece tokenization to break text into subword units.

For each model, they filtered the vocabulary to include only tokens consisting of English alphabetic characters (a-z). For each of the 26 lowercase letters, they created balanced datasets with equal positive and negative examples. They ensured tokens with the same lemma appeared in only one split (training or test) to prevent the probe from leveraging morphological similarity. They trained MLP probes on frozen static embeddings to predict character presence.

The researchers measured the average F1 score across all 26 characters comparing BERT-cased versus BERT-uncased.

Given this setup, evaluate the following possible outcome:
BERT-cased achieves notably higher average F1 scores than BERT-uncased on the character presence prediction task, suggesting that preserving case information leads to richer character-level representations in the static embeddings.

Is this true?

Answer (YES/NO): NO